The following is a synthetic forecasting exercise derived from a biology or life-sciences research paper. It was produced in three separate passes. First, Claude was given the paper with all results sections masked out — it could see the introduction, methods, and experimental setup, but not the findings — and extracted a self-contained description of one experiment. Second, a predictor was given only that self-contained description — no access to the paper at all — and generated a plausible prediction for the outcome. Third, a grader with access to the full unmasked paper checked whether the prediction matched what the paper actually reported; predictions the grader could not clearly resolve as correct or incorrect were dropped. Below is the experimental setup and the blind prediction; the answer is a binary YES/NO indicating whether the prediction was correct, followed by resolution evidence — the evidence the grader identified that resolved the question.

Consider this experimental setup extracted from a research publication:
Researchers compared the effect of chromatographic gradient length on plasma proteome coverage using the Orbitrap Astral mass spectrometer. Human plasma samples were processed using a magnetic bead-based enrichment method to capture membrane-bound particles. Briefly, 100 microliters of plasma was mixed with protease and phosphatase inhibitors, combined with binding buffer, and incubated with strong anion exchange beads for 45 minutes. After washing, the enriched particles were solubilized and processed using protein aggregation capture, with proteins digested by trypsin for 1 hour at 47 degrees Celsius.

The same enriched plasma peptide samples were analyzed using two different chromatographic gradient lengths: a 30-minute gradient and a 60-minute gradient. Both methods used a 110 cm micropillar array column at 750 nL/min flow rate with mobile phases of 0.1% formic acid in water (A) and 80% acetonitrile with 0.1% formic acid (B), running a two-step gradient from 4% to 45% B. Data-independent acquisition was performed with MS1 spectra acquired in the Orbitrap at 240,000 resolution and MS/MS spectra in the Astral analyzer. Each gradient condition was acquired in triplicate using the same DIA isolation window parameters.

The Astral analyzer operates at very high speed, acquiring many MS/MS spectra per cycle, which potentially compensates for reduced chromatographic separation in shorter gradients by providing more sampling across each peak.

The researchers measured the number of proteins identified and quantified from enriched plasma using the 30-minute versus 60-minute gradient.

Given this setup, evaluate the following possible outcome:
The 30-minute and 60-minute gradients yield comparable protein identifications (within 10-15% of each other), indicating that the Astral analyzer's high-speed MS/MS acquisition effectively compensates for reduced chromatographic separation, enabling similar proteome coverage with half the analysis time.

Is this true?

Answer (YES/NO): YES